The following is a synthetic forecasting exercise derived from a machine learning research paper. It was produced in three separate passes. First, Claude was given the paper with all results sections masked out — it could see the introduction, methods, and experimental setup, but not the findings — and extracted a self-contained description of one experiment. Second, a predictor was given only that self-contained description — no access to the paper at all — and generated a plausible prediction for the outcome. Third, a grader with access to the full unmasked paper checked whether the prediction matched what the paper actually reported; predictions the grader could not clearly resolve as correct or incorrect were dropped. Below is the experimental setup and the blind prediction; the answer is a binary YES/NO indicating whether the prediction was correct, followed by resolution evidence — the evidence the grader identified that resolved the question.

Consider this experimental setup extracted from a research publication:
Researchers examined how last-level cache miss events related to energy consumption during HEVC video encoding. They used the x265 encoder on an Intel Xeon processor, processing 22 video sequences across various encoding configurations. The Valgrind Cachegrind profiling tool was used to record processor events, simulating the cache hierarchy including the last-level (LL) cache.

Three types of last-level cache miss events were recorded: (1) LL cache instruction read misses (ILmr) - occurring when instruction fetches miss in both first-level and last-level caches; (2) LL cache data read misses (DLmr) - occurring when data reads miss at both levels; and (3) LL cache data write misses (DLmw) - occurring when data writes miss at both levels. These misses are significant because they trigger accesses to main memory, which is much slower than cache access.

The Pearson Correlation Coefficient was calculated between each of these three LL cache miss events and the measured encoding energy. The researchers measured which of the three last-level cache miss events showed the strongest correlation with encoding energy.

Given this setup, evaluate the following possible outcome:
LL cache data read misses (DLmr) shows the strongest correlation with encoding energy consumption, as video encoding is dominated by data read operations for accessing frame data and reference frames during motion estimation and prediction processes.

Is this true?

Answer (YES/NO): NO